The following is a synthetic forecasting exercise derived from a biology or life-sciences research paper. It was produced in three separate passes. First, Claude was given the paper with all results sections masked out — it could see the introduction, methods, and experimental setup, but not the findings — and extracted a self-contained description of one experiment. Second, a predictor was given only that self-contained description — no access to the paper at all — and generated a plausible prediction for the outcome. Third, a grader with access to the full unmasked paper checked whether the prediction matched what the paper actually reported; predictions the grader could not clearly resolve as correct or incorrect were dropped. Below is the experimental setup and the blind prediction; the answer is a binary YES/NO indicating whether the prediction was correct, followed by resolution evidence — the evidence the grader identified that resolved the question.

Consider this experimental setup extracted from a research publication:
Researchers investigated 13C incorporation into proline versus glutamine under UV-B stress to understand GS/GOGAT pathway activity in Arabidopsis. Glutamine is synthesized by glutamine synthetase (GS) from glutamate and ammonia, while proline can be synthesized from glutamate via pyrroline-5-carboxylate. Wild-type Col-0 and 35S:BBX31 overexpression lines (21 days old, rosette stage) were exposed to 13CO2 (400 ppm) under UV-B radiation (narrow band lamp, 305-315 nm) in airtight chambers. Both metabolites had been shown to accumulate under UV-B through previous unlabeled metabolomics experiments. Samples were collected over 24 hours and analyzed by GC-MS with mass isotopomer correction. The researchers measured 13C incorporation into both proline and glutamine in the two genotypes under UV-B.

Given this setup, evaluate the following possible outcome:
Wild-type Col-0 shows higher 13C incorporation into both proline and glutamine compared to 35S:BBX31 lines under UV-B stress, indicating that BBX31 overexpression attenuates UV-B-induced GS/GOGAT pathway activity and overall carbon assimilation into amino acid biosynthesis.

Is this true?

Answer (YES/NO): NO